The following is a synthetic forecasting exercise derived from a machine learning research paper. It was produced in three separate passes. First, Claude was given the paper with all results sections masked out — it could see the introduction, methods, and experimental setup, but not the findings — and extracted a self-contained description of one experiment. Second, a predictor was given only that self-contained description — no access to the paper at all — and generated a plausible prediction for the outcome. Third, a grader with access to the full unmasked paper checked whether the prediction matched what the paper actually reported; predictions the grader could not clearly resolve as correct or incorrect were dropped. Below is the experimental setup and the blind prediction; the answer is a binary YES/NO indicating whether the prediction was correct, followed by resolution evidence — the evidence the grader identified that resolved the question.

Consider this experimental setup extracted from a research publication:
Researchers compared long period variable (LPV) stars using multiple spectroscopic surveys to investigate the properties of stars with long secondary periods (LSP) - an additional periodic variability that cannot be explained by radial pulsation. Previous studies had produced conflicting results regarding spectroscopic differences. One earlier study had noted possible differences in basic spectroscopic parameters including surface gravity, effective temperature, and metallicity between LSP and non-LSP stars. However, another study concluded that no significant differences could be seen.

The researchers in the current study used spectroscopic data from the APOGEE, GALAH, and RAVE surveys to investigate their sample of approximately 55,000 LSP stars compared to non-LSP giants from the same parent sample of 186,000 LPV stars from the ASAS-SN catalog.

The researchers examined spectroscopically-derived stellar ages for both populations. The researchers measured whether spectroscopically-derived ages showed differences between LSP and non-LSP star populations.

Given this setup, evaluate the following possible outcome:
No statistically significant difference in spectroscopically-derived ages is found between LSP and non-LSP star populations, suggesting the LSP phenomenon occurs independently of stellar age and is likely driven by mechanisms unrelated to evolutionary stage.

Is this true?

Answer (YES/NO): NO